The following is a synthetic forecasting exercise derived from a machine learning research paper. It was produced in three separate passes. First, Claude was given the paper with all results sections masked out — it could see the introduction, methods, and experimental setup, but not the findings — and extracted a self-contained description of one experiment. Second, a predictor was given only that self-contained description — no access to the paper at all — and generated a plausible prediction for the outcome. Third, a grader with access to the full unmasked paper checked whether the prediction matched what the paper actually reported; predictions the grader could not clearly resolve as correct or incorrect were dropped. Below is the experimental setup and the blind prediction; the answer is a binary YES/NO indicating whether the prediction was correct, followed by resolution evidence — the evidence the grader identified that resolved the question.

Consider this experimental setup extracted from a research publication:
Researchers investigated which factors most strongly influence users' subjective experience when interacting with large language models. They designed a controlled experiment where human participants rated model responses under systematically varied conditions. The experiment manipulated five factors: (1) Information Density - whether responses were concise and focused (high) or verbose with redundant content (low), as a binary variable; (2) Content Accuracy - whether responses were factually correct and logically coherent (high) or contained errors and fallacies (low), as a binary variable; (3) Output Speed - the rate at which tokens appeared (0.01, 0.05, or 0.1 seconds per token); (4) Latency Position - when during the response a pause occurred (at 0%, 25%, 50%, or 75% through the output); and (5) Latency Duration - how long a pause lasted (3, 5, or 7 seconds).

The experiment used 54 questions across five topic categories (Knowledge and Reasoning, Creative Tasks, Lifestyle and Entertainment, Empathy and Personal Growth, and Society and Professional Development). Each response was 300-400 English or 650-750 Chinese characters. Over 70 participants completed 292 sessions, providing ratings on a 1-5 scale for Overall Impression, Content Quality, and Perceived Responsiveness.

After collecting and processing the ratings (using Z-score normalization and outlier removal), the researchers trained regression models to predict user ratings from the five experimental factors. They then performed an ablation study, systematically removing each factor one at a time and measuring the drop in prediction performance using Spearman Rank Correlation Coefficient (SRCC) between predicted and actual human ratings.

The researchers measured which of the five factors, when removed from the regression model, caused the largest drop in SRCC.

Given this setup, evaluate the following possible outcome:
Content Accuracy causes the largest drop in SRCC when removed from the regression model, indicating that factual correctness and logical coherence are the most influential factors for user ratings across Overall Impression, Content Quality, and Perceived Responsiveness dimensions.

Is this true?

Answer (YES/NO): YES